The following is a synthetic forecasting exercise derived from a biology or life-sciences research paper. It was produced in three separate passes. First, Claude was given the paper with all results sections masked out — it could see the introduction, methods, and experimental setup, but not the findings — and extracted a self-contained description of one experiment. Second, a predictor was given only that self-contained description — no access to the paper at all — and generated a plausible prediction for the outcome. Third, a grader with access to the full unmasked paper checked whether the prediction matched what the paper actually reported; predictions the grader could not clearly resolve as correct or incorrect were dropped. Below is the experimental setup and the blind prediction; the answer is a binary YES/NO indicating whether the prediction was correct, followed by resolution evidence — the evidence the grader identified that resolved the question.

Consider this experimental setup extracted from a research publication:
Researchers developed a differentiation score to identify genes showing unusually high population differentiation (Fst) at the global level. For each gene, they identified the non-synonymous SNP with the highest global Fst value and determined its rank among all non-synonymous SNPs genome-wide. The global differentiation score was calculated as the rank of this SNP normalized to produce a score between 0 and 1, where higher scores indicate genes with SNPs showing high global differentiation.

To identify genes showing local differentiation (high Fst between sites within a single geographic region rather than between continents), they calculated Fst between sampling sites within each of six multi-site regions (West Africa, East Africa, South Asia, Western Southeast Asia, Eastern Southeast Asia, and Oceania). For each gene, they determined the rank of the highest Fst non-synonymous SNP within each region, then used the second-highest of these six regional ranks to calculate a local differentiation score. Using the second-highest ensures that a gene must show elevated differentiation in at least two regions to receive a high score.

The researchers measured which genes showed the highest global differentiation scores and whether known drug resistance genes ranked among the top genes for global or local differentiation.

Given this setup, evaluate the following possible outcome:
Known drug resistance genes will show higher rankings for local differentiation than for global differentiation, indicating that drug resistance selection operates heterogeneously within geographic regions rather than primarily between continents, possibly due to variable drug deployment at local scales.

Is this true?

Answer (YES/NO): YES